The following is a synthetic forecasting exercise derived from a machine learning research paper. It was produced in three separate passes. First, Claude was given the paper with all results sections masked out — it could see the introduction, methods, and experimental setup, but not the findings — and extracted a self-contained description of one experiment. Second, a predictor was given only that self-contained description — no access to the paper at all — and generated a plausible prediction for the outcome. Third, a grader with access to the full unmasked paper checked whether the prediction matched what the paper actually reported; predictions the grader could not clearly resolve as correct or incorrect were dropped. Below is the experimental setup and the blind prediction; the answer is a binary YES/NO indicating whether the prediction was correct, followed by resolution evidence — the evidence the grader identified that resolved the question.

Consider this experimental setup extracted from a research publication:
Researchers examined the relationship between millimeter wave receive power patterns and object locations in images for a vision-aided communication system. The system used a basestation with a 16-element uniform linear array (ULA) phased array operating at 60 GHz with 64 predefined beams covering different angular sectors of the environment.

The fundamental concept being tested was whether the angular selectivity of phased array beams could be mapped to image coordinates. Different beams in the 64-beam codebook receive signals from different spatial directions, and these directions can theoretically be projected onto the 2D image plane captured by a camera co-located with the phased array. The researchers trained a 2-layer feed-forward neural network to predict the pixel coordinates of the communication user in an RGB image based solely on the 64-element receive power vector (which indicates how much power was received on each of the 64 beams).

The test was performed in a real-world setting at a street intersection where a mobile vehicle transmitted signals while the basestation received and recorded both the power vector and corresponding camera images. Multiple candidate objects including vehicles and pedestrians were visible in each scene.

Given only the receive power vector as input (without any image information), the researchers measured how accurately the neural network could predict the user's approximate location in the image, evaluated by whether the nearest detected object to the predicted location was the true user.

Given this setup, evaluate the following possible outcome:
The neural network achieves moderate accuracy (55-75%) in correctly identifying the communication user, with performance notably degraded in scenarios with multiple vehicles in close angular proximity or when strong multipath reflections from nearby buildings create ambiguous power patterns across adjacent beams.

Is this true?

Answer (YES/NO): NO